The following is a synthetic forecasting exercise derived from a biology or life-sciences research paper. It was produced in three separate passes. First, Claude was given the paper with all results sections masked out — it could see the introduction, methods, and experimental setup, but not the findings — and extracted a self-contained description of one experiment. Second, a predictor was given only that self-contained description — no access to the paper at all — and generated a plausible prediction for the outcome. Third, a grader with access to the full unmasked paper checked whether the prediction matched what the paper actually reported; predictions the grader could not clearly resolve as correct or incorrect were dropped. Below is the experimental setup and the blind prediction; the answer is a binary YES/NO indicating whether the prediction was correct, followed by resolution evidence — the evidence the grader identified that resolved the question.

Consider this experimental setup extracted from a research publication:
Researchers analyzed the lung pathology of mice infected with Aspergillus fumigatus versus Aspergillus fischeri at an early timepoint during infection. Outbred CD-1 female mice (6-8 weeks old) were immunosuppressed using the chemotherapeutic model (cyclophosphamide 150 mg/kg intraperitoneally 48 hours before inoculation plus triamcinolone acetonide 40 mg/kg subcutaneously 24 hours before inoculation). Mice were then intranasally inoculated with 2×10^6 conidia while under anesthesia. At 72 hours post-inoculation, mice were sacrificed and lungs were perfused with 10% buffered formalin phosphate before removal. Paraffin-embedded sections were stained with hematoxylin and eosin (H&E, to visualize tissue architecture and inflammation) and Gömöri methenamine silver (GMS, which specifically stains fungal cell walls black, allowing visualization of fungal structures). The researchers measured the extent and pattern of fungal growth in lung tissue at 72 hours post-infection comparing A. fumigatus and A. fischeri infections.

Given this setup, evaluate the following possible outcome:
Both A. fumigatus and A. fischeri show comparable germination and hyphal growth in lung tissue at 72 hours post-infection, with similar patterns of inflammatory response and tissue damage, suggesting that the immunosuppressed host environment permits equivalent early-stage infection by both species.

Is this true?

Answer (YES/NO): NO